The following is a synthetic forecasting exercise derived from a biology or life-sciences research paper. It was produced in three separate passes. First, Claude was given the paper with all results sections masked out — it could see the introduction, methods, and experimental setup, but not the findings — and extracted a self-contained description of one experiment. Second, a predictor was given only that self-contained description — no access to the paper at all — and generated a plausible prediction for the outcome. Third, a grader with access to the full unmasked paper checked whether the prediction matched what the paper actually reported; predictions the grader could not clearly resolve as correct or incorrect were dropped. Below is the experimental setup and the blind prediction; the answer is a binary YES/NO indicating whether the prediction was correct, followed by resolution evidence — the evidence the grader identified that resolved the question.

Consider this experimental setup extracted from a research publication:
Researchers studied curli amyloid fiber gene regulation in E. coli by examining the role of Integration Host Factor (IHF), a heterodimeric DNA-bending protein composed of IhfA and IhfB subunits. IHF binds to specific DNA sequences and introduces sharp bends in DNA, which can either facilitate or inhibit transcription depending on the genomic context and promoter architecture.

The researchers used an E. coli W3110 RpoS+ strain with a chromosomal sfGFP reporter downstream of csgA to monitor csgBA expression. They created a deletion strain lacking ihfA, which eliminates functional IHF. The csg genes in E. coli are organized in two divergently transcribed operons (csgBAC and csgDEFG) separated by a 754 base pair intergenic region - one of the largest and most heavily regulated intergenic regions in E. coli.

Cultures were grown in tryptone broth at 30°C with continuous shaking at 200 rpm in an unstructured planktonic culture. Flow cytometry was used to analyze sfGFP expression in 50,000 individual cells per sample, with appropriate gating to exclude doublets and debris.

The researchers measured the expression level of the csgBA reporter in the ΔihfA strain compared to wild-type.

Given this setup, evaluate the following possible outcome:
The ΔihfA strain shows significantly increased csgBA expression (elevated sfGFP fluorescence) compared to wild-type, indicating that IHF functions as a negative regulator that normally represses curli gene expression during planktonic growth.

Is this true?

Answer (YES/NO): NO